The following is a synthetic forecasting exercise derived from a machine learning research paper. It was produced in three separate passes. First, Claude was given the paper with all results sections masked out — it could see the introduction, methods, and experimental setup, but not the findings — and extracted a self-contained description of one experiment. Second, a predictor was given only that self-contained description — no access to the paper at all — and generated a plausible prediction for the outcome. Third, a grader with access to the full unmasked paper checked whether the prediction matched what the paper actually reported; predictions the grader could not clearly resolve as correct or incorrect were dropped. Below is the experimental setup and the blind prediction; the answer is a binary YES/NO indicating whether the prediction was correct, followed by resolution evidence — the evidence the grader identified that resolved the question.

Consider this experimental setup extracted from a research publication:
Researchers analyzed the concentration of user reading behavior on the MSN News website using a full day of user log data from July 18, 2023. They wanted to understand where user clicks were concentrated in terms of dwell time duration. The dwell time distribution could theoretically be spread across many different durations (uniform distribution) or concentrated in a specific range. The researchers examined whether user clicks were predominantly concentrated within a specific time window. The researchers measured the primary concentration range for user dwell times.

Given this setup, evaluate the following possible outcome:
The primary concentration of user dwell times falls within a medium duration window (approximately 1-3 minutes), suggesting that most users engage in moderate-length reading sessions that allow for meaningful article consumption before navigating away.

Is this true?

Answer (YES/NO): NO